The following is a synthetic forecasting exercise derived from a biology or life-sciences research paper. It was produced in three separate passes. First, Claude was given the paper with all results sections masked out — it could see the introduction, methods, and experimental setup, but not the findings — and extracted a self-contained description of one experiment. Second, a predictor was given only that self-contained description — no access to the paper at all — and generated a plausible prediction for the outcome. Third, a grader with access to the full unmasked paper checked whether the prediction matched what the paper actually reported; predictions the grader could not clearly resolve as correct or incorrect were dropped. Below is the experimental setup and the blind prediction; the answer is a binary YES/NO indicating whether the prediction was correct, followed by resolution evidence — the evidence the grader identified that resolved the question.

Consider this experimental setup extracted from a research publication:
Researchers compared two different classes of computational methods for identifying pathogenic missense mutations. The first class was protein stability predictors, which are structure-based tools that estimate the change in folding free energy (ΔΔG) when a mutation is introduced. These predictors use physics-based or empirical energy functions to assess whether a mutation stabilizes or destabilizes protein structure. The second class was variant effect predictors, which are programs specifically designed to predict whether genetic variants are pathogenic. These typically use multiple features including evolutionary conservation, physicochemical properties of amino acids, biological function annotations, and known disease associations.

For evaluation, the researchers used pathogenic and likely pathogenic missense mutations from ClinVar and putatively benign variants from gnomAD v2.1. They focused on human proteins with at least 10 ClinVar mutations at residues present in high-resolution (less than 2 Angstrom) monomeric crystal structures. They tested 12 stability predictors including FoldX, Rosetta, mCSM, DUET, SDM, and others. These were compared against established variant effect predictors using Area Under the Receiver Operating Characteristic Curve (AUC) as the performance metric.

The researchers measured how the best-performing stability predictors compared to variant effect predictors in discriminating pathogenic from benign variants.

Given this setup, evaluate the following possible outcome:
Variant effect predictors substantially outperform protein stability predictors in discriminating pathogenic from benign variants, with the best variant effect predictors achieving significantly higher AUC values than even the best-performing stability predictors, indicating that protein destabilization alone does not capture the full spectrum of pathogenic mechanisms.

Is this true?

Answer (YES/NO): YES